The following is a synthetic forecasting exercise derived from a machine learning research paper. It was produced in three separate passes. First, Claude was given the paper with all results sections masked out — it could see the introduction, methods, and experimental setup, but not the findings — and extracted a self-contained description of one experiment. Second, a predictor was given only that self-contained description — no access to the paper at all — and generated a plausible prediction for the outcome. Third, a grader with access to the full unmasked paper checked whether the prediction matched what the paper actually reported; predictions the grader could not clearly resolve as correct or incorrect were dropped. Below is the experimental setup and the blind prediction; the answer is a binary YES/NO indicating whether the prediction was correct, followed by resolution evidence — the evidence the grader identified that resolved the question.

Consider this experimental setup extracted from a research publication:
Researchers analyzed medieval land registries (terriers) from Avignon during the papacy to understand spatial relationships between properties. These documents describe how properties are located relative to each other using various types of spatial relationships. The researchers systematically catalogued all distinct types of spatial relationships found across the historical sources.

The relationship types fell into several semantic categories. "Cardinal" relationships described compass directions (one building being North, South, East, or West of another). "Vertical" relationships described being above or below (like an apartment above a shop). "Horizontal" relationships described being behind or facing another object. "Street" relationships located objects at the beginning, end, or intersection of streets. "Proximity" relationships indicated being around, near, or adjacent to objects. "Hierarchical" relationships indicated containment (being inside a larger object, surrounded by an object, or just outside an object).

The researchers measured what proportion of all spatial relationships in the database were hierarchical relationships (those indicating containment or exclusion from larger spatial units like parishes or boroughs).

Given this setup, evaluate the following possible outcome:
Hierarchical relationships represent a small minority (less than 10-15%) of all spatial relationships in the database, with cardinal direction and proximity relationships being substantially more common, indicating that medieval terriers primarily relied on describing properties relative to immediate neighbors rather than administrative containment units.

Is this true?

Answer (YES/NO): NO